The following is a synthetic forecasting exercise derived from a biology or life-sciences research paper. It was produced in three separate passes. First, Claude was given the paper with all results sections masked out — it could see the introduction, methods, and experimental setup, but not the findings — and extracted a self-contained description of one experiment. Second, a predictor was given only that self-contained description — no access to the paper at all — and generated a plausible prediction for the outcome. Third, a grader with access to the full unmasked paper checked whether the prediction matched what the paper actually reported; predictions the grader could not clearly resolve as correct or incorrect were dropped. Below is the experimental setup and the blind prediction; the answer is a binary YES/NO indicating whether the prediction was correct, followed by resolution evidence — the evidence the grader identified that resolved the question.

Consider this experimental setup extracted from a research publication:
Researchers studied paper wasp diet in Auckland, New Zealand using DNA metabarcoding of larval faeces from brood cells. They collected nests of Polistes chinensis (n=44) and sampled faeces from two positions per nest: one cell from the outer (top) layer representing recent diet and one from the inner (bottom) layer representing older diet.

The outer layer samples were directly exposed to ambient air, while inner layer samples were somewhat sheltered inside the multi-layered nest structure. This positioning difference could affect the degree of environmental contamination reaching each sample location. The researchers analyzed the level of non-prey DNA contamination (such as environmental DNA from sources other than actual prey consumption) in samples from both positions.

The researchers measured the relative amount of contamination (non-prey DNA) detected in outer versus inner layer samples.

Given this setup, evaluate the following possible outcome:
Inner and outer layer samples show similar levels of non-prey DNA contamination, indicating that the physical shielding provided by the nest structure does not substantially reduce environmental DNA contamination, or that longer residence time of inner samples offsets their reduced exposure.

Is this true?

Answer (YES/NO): NO